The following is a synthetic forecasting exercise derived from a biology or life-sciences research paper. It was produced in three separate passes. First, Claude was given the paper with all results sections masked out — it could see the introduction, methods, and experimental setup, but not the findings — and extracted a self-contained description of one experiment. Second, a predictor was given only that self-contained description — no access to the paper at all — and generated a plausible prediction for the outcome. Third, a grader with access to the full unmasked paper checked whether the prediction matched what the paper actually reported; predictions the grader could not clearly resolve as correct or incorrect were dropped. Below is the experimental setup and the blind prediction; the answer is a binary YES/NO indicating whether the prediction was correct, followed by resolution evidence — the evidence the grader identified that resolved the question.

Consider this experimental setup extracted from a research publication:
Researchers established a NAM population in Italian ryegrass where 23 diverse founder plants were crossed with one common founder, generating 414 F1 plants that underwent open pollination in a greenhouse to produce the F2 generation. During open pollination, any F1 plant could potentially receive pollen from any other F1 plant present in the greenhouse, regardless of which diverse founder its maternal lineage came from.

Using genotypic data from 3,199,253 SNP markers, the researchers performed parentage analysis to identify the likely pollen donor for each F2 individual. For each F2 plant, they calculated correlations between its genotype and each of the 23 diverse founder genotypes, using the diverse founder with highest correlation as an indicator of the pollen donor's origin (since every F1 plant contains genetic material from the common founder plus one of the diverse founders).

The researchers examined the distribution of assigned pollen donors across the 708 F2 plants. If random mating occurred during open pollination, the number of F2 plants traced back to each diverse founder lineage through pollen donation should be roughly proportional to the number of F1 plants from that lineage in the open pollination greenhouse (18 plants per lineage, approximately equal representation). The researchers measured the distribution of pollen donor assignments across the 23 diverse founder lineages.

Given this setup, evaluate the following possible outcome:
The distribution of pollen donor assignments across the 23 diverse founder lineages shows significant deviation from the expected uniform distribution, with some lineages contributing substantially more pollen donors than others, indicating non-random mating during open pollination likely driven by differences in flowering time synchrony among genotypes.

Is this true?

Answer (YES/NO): NO